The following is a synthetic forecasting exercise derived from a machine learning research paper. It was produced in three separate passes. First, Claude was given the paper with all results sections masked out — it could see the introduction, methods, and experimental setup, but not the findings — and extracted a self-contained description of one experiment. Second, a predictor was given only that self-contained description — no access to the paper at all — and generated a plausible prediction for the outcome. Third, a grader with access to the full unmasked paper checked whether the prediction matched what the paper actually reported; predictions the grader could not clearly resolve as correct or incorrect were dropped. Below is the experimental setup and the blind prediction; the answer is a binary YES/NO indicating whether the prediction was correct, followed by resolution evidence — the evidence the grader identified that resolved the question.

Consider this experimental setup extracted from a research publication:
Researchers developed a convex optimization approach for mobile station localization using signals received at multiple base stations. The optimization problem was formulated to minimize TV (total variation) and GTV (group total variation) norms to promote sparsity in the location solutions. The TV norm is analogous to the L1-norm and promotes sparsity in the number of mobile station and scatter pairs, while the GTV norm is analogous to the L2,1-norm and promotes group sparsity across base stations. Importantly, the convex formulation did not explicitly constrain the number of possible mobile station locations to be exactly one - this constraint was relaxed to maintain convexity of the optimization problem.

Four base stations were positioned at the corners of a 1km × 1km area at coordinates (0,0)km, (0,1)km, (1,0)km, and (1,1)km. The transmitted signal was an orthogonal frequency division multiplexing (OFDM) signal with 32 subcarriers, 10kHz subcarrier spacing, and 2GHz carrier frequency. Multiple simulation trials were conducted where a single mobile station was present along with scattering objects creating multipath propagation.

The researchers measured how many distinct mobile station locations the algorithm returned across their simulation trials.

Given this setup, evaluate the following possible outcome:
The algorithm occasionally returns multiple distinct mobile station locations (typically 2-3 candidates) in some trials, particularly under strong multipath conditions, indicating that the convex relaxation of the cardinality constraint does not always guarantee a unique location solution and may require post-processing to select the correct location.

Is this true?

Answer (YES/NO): NO